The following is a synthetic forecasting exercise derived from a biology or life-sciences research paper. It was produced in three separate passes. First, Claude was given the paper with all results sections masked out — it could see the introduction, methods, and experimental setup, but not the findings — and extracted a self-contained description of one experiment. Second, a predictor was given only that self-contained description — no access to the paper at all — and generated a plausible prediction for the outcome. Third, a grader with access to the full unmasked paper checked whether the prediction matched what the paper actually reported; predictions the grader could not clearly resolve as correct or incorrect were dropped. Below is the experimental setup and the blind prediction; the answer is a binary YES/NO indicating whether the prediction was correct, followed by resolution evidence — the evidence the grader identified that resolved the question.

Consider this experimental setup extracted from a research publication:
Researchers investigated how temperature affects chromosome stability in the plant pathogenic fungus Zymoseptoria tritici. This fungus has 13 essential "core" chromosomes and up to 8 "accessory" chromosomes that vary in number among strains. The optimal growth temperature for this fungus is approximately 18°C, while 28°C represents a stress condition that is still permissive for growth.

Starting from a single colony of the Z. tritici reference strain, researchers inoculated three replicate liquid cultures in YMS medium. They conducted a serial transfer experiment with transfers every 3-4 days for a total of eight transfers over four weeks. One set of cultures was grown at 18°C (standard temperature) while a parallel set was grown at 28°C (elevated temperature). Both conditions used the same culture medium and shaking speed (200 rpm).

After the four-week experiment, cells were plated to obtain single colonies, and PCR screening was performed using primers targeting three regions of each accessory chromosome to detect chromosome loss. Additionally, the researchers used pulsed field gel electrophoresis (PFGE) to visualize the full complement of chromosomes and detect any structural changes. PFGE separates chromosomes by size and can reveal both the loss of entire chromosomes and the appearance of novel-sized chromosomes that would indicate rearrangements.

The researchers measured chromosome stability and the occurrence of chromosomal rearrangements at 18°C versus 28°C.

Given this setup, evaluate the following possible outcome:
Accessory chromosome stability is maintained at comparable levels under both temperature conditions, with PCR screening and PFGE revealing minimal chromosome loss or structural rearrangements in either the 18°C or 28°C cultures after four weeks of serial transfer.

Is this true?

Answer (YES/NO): NO